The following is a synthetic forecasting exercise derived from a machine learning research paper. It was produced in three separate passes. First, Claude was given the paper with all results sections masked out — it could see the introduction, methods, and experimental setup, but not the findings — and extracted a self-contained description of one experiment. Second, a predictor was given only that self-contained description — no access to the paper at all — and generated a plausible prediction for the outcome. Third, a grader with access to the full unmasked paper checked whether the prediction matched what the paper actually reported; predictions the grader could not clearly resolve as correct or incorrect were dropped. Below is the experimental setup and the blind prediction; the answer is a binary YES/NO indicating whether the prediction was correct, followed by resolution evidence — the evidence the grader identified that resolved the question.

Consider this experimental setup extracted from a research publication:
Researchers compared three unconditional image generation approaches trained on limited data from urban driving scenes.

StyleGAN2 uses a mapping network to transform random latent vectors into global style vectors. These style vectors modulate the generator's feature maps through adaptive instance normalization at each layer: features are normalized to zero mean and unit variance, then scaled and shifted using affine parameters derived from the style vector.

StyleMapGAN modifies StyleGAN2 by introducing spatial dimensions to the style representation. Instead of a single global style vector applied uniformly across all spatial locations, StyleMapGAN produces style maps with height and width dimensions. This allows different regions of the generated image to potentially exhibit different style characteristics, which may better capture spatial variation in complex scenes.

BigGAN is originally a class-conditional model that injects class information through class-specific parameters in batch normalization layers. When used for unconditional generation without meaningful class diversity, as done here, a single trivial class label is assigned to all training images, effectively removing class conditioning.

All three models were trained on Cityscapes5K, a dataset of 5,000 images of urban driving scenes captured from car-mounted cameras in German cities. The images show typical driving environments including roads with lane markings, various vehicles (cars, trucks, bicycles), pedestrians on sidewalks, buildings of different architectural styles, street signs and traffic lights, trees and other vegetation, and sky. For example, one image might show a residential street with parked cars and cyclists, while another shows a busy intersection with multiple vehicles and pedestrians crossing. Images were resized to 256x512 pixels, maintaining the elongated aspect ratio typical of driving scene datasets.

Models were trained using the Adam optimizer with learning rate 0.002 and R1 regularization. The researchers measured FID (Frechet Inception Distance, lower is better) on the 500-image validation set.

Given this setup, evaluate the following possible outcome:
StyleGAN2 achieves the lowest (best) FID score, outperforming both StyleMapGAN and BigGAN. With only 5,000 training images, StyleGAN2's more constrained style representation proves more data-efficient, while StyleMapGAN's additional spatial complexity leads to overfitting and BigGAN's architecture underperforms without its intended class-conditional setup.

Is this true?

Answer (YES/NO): NO